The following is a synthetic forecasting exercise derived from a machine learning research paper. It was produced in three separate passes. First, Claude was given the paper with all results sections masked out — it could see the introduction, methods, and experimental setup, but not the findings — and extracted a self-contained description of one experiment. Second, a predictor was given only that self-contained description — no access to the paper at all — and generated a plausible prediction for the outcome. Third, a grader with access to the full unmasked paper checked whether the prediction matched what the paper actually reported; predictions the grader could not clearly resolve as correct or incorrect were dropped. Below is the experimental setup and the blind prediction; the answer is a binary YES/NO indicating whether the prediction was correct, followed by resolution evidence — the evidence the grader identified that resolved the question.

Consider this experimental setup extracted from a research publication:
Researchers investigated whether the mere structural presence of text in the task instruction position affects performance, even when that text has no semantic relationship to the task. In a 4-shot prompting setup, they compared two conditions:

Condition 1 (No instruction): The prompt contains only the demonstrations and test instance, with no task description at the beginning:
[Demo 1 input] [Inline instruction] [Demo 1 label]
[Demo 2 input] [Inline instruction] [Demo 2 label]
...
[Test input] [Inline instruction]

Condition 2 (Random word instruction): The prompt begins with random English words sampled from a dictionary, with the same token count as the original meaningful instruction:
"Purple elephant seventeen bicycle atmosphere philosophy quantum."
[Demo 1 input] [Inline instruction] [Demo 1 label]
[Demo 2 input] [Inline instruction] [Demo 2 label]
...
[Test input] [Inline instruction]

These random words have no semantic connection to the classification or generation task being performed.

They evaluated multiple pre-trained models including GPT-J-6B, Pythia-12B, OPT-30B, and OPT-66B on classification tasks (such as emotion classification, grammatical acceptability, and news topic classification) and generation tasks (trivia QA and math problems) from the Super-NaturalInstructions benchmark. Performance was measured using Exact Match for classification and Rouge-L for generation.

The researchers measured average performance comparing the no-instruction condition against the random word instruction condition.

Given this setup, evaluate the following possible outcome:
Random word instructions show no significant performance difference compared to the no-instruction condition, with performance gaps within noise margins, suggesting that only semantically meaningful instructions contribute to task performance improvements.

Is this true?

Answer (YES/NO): NO